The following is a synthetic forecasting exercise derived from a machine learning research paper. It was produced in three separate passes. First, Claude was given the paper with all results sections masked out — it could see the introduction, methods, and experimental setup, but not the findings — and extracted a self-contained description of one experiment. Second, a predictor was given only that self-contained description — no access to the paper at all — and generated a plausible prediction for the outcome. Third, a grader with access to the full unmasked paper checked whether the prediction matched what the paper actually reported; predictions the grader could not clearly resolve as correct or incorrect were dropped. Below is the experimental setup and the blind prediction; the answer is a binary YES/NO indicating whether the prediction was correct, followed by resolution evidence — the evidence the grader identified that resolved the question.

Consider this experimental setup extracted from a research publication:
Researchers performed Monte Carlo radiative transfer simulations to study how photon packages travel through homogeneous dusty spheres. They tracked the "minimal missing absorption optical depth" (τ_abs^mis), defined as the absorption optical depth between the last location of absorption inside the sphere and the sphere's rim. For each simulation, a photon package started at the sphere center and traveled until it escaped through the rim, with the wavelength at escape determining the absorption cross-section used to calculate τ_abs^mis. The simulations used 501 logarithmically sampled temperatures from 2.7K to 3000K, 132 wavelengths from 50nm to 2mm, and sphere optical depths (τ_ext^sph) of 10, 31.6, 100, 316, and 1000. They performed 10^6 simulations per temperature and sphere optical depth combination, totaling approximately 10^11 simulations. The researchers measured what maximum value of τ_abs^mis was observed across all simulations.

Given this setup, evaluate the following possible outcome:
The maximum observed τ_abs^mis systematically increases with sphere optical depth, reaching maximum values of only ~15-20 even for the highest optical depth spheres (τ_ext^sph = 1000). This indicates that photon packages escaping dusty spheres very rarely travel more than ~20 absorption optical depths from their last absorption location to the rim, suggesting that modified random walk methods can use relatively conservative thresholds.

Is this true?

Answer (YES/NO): NO